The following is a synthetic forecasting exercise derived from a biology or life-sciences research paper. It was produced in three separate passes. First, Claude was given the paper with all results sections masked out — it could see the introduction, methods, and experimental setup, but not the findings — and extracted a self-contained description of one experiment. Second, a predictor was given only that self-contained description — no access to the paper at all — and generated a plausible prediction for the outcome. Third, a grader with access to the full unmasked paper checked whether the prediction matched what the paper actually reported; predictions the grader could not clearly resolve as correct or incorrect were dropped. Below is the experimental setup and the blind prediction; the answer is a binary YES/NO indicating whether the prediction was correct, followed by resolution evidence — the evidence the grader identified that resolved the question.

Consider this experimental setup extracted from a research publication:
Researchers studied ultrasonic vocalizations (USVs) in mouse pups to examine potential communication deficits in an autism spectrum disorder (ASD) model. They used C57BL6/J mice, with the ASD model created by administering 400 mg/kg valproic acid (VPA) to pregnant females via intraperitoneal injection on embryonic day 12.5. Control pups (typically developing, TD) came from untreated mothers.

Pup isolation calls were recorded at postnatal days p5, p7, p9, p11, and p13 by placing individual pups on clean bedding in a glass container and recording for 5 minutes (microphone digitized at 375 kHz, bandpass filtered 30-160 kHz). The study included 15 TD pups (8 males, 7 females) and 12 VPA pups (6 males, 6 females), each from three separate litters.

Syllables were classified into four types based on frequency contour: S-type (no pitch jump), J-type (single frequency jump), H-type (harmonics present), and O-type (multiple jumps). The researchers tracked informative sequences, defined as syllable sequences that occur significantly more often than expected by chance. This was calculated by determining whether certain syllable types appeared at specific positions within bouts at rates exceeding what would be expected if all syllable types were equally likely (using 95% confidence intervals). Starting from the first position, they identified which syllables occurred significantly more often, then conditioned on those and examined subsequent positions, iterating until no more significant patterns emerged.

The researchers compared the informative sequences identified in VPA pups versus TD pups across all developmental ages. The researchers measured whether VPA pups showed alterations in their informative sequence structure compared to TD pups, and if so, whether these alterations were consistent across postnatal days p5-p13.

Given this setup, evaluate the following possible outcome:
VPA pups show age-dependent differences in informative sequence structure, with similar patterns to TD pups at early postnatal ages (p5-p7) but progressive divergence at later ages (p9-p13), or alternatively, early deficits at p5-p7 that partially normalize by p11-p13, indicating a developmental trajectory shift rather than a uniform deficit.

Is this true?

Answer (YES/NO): NO